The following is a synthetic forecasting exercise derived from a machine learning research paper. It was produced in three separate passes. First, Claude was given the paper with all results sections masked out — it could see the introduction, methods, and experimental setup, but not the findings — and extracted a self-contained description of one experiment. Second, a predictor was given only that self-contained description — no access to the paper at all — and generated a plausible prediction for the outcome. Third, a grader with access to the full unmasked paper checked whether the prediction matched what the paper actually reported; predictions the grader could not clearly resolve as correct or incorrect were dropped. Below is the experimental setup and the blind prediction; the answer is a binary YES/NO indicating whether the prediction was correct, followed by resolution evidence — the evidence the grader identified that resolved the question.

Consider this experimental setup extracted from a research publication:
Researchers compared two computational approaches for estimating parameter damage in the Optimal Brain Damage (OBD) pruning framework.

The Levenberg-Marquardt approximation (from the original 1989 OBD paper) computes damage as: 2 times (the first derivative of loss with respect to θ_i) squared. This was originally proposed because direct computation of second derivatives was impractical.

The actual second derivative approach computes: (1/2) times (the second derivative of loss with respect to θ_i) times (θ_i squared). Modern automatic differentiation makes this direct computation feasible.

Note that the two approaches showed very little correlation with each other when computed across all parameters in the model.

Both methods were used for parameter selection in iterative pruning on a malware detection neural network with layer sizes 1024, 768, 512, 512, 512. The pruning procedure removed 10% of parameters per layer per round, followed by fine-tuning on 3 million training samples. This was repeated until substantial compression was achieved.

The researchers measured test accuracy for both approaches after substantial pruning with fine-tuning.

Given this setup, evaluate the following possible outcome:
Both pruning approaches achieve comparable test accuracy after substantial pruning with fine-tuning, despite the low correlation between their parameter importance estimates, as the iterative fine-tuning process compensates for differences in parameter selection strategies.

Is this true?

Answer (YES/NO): NO